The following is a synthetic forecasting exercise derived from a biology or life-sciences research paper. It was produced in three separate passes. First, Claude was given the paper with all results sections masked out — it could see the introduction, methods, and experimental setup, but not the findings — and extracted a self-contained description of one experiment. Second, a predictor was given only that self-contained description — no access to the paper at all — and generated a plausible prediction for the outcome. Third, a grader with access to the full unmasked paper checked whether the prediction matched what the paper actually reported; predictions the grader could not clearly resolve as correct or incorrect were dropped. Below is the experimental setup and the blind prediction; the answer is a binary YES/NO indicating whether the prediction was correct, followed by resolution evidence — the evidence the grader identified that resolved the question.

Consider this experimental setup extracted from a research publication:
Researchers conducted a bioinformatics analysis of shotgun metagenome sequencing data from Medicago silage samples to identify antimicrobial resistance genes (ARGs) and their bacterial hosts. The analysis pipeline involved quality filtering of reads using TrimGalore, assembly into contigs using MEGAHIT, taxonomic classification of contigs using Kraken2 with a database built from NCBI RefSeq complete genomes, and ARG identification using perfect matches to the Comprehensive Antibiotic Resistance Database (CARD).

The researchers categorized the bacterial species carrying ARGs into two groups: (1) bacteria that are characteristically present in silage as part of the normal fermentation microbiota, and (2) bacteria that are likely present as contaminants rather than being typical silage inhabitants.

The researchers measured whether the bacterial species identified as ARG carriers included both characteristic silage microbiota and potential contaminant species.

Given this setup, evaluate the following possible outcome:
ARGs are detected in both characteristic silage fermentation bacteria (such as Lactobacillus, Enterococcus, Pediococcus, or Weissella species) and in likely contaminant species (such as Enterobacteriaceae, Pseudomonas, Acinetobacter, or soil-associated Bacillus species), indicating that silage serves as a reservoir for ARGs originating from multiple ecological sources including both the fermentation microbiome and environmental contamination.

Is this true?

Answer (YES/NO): YES